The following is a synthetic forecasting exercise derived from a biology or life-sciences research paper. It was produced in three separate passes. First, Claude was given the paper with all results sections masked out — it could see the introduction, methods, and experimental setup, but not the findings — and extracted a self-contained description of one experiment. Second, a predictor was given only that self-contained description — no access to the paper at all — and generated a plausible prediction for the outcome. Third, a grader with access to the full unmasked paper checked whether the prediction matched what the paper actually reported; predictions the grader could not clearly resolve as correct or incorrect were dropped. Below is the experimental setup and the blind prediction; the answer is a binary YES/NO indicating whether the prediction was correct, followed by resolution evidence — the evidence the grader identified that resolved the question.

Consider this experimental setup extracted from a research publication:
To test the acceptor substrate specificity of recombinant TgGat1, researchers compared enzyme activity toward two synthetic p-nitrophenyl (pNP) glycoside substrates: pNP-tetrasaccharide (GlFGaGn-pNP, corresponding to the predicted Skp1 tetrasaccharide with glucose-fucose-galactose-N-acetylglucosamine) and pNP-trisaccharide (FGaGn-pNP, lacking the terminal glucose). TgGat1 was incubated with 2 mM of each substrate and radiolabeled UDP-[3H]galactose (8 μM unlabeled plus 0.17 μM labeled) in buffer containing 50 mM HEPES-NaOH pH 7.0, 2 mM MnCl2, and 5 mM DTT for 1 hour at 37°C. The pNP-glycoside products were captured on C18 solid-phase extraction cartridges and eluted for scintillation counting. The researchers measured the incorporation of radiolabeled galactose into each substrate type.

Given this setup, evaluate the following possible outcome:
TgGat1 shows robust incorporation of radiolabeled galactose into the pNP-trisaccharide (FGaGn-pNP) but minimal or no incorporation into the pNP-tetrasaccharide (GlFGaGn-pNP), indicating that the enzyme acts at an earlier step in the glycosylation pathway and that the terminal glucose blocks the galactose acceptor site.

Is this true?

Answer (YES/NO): NO